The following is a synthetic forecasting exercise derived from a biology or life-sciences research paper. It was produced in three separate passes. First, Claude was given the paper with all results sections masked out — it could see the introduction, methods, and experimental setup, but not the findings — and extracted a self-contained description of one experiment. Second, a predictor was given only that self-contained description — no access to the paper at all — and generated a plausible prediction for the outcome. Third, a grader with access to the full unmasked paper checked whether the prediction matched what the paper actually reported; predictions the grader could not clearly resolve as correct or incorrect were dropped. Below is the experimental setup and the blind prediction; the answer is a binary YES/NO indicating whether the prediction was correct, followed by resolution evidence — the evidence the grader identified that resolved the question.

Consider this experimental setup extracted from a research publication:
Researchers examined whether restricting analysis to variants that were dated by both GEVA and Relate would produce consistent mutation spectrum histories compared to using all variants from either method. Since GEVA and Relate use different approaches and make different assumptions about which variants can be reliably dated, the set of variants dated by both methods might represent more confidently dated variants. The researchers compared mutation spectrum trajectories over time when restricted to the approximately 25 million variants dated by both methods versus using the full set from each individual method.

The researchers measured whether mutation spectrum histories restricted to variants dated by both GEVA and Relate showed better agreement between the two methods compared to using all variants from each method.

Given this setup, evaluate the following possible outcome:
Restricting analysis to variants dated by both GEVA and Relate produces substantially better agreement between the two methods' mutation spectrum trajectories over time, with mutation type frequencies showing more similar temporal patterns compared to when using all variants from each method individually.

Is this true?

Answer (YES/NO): NO